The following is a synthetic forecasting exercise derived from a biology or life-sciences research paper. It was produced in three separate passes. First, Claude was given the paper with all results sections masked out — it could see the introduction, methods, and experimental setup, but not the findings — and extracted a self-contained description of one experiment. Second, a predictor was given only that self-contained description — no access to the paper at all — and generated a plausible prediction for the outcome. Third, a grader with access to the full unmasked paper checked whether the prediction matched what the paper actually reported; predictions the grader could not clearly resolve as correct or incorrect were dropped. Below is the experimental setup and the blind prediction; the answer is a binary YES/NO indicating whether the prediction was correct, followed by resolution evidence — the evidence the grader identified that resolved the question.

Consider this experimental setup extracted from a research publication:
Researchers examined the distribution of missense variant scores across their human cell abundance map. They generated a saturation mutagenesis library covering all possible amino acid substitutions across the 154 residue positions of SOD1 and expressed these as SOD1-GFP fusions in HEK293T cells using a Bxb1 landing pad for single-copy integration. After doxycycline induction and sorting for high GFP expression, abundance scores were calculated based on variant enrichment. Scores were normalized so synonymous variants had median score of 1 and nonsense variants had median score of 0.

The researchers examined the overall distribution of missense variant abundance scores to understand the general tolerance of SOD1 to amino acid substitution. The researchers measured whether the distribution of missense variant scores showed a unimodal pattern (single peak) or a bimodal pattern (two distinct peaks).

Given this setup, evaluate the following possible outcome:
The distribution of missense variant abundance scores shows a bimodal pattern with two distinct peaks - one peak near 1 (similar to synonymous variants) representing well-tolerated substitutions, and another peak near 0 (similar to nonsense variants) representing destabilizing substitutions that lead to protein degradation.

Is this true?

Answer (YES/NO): YES